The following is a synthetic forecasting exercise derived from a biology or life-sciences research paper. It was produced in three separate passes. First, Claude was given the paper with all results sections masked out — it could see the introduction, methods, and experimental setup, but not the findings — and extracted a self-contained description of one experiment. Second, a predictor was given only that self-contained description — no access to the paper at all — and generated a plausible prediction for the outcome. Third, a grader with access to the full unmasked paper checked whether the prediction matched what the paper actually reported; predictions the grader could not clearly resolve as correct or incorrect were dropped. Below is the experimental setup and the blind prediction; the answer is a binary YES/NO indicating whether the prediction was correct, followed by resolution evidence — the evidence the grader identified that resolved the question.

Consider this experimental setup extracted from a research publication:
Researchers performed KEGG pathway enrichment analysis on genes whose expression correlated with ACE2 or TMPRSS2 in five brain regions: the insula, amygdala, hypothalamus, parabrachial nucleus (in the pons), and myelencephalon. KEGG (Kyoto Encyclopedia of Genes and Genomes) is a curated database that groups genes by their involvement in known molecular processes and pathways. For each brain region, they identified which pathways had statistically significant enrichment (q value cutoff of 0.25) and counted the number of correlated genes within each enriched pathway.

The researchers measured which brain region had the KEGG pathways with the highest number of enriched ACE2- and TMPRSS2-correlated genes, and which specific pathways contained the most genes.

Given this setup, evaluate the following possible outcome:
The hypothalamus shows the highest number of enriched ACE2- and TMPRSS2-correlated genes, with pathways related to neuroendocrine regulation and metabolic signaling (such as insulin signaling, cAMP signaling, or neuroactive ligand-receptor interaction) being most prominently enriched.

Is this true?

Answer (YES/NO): NO